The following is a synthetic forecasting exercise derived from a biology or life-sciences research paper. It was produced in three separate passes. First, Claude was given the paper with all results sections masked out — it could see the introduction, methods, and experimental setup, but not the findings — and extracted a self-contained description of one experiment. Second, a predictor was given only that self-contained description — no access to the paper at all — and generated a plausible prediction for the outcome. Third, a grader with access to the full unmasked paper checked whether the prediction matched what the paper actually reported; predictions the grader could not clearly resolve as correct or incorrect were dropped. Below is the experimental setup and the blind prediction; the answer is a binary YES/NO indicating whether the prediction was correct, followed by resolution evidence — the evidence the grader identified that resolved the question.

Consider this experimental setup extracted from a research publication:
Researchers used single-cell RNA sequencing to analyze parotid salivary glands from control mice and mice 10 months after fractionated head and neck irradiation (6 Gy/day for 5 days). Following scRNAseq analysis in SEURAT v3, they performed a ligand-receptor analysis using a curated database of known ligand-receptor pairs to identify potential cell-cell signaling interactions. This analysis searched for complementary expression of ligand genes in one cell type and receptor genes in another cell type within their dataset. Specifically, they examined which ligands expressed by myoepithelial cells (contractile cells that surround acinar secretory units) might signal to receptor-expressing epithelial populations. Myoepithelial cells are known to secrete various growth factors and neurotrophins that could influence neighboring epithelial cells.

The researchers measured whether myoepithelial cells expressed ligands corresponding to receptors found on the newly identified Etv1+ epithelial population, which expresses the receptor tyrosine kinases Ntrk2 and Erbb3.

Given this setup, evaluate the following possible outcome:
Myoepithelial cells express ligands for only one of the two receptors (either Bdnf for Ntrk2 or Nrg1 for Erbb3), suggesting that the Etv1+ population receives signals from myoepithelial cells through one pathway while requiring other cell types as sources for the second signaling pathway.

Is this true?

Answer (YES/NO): NO